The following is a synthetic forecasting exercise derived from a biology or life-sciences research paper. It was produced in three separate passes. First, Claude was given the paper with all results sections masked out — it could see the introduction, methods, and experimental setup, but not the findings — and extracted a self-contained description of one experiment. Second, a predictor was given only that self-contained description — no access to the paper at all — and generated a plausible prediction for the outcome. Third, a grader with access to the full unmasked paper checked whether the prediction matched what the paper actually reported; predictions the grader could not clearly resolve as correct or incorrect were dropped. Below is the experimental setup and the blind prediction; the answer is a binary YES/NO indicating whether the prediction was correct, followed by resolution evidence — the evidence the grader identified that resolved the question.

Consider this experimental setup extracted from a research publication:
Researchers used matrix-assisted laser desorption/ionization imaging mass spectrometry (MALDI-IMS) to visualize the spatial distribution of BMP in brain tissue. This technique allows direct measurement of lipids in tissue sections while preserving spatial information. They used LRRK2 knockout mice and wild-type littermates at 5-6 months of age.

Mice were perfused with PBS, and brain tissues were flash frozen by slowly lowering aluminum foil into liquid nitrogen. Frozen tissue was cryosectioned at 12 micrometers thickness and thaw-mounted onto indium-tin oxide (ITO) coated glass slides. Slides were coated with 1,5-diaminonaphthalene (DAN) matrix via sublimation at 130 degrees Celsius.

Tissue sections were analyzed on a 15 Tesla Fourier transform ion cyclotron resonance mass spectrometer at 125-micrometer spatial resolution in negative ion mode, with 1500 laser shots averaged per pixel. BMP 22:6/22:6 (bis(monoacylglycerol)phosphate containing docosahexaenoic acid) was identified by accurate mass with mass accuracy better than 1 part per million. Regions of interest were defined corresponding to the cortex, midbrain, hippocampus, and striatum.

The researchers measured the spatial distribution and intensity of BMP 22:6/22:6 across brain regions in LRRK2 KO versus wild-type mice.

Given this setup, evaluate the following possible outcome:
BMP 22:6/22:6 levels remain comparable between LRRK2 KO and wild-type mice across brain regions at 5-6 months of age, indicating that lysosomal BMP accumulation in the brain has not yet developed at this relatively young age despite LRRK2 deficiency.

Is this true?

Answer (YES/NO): YES